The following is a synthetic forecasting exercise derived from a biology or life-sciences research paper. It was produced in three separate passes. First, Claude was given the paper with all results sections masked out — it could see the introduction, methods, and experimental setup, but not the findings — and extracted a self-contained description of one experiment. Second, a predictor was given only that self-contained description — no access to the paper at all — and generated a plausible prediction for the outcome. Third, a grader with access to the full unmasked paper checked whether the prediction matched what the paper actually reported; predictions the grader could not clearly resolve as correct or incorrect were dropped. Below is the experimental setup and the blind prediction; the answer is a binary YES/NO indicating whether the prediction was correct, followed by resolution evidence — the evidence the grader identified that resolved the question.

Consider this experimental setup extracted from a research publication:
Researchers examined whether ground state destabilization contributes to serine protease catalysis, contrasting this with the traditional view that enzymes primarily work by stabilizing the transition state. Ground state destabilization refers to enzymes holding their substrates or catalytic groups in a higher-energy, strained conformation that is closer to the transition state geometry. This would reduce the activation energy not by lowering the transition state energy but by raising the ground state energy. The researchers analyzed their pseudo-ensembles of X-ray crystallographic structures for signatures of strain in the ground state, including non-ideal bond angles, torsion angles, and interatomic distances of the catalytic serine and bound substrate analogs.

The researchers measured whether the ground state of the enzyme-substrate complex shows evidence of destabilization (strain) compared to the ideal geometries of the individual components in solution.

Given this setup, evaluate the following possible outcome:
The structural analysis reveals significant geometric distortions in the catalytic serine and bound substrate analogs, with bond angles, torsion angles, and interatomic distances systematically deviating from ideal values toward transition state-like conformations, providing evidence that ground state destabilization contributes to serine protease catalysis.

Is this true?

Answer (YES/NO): YES